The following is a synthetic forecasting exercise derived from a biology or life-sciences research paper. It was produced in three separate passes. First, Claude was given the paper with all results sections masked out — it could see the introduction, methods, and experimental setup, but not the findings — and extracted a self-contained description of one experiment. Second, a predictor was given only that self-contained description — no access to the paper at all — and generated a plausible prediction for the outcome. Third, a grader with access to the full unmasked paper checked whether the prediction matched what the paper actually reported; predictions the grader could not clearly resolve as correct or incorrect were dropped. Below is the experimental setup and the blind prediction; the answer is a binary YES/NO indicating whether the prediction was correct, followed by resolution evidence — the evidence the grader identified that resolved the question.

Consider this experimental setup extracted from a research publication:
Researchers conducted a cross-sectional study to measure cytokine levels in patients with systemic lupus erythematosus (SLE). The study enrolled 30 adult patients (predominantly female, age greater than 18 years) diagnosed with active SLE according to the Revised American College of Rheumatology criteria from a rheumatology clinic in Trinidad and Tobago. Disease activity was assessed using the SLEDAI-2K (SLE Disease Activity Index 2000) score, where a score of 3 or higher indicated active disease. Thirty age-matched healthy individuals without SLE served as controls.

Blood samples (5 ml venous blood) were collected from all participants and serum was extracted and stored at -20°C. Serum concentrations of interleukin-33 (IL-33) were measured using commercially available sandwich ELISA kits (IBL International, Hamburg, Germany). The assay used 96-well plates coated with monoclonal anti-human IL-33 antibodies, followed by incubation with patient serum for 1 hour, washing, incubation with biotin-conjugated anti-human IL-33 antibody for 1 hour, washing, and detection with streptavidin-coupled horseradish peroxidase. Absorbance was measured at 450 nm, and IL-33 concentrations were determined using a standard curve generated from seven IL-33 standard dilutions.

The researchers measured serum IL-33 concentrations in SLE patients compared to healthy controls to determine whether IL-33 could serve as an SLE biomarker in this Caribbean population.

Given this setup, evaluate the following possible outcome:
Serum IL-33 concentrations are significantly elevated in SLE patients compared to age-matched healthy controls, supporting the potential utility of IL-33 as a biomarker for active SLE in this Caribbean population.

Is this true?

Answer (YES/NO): NO